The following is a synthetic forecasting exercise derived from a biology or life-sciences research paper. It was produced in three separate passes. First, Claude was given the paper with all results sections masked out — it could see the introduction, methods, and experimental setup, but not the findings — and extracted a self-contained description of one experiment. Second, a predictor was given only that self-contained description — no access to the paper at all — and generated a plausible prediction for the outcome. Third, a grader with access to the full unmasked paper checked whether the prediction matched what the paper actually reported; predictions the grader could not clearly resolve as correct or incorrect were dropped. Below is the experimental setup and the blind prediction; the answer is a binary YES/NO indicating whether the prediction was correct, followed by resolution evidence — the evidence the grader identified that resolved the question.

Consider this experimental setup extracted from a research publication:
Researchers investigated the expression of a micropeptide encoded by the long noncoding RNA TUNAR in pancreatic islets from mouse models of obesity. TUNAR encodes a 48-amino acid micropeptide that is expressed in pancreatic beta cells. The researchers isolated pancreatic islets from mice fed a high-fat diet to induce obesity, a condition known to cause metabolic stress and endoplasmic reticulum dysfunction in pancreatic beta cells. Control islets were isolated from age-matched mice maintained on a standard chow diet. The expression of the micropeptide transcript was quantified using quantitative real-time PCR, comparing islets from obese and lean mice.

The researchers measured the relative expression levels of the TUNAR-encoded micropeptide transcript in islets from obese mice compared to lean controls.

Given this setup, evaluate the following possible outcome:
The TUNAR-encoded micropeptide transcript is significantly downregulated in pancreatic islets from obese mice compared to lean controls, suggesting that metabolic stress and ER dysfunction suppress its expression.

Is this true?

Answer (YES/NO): YES